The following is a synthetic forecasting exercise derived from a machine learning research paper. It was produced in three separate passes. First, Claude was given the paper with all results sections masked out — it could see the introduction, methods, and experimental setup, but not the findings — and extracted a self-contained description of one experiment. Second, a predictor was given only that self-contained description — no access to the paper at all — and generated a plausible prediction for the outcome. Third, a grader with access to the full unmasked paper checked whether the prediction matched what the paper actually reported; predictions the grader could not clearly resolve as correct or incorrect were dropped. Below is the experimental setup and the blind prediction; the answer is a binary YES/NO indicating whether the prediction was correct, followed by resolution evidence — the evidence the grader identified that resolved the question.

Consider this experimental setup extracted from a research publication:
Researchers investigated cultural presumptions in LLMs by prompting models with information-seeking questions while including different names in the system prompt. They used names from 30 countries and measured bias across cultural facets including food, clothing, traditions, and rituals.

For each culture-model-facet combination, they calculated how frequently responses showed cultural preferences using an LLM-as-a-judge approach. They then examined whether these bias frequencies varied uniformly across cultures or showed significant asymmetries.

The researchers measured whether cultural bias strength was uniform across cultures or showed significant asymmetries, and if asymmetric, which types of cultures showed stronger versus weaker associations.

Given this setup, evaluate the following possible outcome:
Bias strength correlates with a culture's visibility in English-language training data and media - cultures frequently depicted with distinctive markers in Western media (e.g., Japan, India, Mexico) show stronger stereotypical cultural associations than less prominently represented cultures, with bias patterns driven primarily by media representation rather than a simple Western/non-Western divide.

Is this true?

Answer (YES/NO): NO